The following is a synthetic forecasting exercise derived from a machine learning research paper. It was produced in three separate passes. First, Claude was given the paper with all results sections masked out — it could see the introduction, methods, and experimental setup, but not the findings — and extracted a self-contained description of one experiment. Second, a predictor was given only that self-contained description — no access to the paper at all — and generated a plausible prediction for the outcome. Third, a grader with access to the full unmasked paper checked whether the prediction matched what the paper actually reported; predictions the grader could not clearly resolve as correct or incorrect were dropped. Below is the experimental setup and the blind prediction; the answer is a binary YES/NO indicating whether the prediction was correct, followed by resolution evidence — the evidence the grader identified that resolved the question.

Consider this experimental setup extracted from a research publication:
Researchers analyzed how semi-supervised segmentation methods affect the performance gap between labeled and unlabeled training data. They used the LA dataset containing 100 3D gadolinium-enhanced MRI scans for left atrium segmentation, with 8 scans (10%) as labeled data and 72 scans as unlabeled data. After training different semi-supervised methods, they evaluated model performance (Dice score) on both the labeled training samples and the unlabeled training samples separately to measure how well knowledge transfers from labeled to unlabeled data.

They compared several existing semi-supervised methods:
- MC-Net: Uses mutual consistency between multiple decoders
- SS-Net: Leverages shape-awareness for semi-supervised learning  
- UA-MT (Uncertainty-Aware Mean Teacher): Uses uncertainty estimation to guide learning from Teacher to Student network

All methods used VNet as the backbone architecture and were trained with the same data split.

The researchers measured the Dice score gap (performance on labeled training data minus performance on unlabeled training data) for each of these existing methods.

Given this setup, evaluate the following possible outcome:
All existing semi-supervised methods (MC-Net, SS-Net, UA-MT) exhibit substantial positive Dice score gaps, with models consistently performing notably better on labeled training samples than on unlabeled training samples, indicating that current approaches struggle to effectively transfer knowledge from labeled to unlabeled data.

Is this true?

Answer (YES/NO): YES